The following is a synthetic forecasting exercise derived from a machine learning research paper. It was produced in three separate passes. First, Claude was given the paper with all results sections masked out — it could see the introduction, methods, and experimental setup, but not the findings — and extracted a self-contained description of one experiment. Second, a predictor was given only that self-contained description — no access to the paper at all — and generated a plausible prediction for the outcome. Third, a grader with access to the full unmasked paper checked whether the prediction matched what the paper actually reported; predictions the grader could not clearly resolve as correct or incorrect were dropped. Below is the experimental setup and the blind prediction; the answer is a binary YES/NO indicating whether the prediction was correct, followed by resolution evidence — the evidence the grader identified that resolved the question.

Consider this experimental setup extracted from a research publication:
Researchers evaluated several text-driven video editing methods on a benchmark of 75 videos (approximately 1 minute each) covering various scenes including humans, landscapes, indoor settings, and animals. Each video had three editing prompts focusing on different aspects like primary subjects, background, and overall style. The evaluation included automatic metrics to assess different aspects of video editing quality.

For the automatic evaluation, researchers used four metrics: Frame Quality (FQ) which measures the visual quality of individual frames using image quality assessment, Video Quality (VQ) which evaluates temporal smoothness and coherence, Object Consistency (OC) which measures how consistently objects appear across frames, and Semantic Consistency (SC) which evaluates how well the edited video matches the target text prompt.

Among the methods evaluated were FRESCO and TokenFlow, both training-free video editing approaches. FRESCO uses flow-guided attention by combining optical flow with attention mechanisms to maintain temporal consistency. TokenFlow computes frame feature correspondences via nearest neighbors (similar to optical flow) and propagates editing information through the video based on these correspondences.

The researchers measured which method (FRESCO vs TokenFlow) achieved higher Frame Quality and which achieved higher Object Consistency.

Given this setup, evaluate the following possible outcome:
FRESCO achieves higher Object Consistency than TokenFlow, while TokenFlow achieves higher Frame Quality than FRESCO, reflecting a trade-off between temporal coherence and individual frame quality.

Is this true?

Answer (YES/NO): NO